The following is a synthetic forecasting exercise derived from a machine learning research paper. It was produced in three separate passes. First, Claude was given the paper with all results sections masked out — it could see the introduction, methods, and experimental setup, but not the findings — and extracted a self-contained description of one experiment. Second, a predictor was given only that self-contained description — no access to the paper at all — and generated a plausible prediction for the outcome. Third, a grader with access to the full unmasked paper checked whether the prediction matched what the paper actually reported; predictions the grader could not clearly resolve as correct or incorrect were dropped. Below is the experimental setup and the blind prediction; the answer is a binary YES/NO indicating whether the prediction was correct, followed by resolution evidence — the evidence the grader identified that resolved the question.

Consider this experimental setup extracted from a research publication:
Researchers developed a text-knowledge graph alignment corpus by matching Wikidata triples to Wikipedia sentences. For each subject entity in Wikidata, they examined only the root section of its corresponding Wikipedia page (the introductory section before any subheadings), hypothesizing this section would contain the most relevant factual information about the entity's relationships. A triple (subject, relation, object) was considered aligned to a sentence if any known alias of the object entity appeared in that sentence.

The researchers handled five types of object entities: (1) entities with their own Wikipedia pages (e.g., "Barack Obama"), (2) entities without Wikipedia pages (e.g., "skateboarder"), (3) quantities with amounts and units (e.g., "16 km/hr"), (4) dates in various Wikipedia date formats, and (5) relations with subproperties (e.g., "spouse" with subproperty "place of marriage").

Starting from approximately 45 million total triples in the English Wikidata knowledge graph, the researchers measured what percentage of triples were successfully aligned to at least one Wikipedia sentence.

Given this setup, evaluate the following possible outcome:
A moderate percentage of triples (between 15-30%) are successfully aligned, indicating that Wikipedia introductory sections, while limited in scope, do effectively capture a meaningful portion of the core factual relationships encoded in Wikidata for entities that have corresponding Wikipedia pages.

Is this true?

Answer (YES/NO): NO